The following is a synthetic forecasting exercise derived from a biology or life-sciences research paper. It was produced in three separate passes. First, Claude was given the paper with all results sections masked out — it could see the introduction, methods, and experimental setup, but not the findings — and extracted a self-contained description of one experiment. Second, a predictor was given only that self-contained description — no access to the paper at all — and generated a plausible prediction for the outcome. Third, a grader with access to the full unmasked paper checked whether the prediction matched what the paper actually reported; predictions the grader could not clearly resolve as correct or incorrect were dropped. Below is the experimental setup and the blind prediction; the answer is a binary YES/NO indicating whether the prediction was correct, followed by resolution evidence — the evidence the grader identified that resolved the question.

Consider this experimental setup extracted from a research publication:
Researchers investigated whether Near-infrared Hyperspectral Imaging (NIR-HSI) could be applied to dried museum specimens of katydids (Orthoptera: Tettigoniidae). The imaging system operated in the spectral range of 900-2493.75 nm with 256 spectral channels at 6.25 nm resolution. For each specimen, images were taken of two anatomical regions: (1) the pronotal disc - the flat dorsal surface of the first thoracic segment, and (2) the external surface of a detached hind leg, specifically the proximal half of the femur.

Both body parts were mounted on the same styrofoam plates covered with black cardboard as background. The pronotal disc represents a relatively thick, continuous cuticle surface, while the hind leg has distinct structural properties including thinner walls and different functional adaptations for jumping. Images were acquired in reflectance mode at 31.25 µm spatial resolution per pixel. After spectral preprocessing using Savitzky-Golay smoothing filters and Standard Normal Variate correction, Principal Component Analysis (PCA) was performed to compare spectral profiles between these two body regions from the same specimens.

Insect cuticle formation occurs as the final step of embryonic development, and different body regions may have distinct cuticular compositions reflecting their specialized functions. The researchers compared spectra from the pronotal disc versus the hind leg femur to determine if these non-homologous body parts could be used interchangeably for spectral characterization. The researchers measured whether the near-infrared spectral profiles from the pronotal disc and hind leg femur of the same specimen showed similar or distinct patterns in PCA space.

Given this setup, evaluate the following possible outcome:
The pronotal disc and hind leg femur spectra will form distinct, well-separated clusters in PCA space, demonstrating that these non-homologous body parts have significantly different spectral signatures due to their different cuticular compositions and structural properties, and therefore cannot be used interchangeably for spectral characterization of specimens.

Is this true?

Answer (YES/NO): YES